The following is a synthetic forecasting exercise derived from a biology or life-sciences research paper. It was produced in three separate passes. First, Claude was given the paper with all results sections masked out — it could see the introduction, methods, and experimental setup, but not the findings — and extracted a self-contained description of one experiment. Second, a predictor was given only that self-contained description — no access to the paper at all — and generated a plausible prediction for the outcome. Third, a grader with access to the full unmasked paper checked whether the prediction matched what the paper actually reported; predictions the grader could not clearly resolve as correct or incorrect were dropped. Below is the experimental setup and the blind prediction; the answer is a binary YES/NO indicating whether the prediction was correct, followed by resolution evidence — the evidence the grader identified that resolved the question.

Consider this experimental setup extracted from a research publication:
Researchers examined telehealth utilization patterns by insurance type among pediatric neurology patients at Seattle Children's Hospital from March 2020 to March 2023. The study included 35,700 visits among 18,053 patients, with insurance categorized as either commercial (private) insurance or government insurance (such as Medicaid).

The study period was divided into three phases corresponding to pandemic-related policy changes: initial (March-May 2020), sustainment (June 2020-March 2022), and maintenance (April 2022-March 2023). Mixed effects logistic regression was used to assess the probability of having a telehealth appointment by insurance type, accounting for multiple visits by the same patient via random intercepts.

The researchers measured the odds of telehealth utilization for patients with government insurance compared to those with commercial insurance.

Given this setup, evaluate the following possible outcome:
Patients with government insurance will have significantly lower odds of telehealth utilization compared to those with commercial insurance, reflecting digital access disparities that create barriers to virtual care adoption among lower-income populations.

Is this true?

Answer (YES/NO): YES